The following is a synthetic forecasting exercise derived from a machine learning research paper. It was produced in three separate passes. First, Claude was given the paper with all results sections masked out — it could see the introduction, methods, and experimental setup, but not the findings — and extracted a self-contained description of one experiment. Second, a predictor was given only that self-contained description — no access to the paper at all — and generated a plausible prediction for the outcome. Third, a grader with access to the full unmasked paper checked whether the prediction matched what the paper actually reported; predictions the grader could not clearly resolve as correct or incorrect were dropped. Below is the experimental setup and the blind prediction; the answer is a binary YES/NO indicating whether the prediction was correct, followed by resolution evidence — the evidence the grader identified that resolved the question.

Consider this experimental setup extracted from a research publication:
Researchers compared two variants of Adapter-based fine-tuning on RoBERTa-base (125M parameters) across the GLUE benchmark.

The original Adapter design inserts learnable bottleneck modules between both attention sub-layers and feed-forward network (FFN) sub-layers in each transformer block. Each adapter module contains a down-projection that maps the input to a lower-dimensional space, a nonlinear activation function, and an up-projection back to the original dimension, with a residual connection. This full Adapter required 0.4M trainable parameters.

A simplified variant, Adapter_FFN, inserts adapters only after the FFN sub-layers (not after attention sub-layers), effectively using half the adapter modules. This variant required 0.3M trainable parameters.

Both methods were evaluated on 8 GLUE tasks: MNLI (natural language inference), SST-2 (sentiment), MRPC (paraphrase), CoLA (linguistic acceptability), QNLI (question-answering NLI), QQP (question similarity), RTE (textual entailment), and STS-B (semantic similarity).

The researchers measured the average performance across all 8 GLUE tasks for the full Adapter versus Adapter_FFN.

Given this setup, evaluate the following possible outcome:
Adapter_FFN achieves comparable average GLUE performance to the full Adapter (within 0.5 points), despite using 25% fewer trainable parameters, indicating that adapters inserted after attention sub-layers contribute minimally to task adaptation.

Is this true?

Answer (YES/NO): YES